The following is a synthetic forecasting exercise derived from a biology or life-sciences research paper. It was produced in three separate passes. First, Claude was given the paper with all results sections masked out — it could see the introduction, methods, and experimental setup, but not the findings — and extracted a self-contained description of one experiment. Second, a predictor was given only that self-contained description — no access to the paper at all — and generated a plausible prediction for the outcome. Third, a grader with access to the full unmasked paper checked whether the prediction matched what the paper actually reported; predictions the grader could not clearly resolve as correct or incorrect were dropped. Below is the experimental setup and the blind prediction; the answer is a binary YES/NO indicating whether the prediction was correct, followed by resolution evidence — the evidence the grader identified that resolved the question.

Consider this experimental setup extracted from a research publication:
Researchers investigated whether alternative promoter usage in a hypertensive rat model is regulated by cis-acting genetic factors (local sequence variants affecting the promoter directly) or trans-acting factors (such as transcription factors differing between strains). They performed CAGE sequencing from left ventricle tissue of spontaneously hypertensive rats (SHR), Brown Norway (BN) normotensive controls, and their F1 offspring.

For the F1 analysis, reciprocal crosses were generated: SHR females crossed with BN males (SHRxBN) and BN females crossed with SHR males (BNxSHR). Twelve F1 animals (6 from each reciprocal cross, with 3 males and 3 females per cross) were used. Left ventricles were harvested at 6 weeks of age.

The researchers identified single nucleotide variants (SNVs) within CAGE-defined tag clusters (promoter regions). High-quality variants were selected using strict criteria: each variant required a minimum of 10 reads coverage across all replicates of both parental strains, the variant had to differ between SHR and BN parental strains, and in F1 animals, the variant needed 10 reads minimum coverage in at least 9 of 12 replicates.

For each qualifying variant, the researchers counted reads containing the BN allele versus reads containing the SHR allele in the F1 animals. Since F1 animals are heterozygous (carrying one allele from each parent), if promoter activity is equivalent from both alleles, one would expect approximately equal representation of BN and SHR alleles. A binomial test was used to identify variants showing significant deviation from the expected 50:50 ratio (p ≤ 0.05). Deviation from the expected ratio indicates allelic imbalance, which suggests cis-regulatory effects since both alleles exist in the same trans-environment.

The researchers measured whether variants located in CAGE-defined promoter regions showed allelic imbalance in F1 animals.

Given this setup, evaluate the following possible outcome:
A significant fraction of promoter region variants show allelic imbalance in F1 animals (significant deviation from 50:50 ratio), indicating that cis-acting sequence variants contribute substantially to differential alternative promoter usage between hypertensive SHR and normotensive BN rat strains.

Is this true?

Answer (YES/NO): YES